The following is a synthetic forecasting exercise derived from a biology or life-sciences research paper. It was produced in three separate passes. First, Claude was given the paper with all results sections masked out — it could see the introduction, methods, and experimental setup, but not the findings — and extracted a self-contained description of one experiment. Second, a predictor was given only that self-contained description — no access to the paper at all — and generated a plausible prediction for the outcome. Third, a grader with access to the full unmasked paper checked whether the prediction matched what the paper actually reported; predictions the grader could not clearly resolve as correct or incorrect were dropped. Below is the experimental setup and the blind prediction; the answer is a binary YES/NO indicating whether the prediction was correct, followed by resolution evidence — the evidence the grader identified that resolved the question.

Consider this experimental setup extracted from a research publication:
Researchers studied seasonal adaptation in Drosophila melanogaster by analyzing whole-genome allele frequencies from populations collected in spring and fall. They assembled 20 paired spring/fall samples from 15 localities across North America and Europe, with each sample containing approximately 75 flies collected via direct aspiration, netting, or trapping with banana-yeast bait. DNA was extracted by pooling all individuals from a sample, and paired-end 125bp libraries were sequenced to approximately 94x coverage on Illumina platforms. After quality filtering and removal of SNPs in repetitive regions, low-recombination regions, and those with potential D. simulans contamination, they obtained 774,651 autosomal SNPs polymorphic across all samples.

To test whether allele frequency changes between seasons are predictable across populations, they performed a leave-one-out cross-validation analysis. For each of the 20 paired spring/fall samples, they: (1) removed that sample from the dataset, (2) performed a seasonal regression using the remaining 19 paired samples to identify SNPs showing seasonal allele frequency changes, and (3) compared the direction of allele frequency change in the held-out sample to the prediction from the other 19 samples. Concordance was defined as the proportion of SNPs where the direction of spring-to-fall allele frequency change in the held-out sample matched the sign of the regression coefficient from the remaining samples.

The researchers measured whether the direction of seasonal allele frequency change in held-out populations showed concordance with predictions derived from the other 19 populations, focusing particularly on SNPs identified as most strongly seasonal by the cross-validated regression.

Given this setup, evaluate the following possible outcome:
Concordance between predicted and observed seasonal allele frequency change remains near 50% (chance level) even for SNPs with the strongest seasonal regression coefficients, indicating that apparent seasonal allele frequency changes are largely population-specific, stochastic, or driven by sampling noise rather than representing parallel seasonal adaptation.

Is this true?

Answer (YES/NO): NO